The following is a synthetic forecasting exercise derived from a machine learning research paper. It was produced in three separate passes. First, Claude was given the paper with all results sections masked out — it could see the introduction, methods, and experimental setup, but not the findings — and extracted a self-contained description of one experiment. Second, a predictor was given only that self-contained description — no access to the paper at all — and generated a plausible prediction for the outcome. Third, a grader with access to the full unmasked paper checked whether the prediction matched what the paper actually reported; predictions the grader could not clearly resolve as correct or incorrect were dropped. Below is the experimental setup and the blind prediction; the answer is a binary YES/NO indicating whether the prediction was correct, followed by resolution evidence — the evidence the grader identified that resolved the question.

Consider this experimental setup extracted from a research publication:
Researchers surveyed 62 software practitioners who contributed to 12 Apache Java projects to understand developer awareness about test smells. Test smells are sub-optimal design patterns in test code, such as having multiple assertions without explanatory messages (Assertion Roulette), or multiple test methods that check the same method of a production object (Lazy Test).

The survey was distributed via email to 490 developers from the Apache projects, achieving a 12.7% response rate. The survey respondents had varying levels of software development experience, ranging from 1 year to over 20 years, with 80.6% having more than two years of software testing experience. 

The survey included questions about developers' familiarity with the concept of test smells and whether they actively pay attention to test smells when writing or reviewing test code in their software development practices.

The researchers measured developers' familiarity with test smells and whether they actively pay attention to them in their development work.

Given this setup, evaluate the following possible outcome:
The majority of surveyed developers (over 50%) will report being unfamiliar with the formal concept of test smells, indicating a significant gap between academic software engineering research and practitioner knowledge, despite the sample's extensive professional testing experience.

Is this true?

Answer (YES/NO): NO